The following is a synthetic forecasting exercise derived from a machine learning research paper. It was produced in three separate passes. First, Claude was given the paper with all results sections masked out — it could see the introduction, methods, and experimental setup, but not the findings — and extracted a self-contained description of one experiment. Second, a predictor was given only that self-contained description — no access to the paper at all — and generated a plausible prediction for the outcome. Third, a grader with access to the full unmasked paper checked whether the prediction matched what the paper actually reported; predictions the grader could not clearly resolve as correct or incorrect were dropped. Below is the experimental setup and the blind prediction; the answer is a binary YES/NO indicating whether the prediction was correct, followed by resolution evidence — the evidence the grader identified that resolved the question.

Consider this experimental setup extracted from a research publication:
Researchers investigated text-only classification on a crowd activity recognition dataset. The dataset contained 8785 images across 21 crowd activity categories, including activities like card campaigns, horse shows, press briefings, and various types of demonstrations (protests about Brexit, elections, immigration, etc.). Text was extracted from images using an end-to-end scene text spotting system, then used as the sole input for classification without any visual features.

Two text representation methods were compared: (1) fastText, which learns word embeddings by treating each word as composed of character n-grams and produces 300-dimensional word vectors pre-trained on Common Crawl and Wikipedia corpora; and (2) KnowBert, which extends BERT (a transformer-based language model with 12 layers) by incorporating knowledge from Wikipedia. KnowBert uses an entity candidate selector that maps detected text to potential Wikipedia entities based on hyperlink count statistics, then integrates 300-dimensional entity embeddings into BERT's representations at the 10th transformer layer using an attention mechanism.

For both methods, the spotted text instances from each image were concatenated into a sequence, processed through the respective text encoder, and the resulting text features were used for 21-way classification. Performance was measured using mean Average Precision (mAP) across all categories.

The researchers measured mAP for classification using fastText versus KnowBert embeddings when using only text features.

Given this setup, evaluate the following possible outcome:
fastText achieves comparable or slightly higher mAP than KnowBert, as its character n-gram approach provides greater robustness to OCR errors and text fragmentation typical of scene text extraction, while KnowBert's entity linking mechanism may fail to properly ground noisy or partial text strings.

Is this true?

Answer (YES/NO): NO